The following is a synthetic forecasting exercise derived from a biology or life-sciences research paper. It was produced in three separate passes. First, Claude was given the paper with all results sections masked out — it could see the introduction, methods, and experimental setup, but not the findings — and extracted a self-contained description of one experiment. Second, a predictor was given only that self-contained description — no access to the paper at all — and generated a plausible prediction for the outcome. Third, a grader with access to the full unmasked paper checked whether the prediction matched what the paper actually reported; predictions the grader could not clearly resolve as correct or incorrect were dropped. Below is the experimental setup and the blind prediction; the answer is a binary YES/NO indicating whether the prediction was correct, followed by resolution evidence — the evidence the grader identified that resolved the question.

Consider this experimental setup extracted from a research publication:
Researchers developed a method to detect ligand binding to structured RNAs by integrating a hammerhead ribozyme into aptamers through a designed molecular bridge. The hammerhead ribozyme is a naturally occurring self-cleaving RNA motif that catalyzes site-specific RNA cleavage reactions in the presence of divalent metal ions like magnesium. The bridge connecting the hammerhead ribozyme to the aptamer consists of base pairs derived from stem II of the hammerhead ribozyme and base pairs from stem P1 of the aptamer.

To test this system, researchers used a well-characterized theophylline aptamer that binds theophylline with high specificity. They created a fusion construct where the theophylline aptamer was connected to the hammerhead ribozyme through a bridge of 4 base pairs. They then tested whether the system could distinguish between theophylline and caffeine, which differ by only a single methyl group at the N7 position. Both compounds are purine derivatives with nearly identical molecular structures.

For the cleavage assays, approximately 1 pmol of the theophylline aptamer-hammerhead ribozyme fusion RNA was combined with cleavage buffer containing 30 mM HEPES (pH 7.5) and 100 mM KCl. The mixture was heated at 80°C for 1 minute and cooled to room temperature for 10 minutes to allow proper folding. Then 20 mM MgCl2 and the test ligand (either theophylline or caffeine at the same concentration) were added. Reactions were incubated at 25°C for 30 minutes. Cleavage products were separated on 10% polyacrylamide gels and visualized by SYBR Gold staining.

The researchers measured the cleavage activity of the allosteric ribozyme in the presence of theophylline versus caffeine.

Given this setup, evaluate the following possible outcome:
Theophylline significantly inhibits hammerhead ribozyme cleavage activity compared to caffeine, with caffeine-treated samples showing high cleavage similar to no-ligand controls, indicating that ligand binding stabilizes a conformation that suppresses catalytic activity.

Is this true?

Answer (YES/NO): NO